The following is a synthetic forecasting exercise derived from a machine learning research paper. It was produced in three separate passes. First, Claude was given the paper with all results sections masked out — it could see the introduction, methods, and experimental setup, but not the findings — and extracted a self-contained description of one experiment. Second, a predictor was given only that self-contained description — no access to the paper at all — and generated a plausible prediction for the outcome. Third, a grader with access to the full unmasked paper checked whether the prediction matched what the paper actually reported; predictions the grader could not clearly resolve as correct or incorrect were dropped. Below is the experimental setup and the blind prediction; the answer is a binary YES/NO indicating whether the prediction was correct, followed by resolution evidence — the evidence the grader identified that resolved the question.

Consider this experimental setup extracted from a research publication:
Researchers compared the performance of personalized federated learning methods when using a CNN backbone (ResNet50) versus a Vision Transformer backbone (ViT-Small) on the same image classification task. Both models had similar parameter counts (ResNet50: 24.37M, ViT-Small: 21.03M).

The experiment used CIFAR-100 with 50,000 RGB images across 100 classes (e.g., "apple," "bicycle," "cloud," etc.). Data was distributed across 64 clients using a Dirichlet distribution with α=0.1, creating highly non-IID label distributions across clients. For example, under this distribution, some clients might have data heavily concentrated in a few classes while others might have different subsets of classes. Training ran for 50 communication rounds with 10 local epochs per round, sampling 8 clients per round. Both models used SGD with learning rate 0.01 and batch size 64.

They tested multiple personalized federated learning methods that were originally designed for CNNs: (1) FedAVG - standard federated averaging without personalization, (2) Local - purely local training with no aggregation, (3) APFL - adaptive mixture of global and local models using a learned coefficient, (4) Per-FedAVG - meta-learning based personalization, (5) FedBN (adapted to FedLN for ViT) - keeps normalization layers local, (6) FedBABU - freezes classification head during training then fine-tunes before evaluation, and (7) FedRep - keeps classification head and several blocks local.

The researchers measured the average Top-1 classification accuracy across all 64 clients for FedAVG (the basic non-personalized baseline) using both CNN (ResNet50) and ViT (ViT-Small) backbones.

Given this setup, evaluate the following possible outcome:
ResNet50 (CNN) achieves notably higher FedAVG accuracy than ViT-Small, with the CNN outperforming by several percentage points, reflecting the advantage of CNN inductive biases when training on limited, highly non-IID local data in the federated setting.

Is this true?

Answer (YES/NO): NO